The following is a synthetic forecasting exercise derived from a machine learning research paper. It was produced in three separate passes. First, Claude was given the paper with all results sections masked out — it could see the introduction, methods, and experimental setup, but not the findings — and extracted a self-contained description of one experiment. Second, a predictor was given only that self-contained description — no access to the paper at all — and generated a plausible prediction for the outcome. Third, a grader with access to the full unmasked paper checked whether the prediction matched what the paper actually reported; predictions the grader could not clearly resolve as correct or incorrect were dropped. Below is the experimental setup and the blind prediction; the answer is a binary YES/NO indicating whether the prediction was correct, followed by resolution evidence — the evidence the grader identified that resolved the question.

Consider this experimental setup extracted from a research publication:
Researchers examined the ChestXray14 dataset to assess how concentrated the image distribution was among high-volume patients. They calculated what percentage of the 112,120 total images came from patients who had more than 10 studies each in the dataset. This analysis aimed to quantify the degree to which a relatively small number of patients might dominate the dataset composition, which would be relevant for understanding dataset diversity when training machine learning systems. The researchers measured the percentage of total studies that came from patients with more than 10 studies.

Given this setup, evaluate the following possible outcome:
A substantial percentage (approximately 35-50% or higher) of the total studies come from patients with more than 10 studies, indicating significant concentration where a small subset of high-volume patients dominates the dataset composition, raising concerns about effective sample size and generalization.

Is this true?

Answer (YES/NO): YES